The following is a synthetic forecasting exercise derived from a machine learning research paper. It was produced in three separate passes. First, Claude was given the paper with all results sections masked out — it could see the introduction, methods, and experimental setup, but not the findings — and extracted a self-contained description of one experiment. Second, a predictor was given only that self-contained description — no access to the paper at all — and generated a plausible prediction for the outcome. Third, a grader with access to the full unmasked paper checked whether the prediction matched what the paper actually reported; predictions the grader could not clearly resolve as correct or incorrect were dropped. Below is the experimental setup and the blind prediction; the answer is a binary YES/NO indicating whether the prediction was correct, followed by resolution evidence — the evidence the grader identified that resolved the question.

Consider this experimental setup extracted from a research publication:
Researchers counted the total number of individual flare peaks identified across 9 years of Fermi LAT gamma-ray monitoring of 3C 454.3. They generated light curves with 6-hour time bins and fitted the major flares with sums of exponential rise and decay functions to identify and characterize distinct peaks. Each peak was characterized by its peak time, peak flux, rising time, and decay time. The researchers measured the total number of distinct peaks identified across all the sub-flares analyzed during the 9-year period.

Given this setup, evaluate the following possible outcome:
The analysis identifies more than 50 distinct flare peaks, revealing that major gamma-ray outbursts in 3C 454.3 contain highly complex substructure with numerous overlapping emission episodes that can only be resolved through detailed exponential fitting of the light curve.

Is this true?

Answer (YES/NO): YES